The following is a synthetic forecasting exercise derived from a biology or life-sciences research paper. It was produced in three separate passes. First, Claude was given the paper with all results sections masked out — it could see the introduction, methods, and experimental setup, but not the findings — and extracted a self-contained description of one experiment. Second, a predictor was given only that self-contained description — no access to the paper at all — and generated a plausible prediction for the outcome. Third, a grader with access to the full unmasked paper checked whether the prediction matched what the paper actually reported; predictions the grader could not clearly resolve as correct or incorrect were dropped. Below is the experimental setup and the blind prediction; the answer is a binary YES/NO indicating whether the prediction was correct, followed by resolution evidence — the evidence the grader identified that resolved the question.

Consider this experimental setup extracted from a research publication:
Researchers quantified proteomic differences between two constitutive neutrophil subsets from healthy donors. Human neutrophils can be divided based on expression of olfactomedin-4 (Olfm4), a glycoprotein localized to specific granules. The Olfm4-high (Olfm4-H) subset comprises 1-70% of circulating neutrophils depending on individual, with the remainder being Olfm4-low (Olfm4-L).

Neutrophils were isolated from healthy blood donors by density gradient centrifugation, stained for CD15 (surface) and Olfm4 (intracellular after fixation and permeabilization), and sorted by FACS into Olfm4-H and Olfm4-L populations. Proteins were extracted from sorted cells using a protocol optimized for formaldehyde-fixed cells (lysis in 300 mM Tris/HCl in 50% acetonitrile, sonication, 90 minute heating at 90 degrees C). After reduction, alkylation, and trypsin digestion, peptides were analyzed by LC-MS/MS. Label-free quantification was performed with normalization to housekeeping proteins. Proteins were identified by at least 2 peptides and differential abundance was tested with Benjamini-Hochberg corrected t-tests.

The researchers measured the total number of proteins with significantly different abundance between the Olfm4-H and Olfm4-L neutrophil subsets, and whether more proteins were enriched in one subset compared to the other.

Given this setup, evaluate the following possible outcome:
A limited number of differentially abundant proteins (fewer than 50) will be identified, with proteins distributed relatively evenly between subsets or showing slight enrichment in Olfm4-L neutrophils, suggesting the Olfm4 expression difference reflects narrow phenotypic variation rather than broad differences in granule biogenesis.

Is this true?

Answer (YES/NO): NO